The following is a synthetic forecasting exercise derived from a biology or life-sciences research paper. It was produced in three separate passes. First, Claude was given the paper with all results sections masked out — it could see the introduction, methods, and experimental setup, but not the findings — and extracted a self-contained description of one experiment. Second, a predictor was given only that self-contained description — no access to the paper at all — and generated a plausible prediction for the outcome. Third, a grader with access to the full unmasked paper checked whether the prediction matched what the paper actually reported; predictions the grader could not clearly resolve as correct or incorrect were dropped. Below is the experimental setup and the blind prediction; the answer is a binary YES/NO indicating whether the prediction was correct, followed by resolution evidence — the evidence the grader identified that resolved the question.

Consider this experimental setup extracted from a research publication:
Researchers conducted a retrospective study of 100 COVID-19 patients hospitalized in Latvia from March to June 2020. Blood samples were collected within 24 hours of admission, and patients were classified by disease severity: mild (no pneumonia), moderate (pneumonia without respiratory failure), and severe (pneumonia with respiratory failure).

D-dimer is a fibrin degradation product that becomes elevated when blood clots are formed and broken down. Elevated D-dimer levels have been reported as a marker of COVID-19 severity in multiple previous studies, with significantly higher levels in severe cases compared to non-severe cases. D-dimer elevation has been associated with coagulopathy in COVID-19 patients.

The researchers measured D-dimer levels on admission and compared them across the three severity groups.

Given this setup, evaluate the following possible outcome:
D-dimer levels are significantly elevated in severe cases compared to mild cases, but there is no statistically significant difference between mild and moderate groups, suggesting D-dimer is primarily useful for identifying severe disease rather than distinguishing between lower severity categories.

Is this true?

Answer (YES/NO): NO